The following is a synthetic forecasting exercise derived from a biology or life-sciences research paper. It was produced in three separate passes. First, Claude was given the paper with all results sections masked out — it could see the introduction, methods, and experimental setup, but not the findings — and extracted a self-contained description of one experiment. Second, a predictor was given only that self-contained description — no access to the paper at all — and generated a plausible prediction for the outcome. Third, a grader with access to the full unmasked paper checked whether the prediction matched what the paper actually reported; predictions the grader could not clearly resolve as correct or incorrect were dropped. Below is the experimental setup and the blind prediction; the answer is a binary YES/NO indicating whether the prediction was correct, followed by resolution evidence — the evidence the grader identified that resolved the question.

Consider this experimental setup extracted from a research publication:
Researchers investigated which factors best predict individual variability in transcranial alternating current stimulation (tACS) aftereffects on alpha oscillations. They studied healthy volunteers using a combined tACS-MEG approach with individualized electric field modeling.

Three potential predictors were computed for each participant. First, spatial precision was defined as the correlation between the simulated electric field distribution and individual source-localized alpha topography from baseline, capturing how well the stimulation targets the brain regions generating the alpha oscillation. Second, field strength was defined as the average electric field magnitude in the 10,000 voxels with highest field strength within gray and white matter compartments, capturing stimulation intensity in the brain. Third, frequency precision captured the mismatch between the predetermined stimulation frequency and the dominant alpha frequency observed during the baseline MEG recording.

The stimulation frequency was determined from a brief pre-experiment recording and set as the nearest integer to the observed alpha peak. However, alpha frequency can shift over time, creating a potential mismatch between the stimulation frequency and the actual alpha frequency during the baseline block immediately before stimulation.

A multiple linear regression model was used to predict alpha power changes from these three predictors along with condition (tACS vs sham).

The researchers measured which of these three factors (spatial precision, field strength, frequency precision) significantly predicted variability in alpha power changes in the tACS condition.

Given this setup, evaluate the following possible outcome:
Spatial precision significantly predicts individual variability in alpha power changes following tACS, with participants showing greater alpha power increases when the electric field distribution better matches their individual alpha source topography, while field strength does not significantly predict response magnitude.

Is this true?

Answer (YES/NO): NO